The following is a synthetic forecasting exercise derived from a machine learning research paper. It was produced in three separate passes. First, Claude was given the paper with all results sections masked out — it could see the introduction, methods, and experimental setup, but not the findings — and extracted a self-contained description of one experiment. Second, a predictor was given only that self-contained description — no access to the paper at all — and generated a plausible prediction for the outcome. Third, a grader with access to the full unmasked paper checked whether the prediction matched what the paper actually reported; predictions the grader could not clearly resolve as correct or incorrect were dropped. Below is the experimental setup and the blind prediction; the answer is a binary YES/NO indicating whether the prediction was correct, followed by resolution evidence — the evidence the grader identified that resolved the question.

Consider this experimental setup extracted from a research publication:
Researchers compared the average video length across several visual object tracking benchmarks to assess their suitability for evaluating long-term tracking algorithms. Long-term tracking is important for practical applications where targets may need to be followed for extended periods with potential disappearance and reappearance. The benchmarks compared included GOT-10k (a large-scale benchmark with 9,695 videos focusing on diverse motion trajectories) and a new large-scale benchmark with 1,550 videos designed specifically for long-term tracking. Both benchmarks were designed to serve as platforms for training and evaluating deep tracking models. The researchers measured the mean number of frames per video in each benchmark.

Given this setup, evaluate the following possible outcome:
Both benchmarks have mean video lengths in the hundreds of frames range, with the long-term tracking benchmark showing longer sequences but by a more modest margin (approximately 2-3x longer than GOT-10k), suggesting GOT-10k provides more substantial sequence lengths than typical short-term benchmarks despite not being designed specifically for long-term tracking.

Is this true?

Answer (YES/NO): NO